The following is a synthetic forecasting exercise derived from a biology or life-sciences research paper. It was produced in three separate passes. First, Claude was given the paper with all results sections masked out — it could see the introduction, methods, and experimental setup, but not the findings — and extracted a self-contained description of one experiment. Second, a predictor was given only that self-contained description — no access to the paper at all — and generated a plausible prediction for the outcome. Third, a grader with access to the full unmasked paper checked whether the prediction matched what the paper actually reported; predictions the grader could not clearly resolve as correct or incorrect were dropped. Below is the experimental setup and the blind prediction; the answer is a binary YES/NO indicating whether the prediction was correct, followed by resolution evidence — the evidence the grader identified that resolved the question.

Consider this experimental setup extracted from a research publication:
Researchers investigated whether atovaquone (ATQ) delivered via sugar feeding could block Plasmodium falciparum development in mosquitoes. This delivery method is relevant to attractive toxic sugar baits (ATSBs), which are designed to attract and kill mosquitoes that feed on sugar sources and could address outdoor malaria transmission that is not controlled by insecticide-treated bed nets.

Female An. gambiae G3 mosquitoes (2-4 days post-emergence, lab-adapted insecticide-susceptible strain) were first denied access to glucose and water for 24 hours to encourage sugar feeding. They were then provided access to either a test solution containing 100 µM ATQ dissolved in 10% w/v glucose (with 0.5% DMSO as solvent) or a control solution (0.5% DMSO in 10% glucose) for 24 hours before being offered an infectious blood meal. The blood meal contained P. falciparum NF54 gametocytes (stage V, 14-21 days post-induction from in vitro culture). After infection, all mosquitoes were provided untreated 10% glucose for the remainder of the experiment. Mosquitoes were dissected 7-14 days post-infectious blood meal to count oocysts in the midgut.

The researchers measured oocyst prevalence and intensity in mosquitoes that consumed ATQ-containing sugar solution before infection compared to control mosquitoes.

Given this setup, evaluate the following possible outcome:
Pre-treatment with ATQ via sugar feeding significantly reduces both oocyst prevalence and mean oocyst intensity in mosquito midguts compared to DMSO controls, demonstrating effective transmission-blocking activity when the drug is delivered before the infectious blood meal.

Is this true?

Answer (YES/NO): NO